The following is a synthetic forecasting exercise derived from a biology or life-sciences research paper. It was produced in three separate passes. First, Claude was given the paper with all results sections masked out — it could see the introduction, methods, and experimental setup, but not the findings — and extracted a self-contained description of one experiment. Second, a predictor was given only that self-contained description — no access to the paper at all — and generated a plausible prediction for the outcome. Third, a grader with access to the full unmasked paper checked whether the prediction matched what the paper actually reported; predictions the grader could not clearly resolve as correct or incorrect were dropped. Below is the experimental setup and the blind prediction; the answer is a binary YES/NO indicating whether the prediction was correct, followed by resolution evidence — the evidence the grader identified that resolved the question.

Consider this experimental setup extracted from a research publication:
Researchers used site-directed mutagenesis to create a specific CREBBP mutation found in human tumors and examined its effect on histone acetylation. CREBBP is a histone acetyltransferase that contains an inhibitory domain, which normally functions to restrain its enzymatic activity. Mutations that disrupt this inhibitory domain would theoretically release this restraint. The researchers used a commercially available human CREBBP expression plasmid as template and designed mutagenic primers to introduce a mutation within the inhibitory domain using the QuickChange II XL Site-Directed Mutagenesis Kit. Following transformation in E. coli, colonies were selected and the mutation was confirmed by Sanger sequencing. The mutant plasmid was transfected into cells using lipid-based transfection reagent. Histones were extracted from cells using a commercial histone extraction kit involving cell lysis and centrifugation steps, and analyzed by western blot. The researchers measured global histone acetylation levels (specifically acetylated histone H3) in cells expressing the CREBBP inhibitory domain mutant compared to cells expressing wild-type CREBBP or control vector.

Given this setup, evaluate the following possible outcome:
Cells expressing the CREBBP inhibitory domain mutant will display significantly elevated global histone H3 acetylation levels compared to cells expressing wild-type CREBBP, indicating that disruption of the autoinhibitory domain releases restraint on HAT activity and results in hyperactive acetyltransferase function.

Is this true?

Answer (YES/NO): YES